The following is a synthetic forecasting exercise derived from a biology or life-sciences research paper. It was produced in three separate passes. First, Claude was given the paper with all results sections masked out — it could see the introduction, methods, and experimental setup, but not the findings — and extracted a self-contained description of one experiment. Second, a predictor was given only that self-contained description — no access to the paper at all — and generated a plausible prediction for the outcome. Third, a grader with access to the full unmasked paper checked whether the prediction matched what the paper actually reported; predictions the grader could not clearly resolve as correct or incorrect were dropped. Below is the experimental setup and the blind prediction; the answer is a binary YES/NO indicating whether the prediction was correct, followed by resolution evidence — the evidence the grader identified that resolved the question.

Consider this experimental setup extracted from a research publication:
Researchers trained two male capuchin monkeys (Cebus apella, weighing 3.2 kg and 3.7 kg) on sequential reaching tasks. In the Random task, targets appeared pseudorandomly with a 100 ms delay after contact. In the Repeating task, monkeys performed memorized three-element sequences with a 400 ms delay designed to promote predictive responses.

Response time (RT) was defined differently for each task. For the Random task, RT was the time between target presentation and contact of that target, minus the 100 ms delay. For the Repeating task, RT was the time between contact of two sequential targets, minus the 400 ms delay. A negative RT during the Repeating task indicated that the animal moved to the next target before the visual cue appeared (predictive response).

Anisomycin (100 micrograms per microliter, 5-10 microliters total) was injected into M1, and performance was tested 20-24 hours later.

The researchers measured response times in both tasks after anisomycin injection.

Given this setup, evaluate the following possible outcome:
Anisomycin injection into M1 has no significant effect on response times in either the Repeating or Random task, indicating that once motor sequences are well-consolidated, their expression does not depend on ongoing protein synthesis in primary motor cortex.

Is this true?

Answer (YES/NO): NO